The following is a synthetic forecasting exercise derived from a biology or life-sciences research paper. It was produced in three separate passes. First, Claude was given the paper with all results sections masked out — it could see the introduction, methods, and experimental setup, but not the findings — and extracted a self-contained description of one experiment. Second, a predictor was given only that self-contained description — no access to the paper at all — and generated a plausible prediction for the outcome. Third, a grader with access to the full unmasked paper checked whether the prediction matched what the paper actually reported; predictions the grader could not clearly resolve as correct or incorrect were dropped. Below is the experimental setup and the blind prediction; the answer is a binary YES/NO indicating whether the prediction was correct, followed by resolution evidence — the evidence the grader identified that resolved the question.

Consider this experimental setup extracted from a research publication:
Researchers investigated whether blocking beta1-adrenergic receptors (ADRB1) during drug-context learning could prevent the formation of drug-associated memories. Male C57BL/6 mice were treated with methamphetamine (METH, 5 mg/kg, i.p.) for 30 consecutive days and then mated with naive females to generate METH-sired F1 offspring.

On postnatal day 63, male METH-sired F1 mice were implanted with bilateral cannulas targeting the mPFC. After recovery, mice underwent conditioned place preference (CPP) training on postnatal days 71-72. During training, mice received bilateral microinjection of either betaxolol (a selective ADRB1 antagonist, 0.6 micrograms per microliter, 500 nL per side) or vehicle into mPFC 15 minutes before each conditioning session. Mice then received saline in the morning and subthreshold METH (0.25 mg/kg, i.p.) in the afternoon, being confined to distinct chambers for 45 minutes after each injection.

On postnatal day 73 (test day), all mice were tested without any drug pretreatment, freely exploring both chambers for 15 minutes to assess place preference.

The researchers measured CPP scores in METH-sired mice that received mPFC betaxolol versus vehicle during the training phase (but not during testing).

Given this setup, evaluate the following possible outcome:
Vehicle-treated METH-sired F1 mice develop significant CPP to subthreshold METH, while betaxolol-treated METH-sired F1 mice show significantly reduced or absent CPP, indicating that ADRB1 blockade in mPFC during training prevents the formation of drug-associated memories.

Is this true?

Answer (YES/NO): YES